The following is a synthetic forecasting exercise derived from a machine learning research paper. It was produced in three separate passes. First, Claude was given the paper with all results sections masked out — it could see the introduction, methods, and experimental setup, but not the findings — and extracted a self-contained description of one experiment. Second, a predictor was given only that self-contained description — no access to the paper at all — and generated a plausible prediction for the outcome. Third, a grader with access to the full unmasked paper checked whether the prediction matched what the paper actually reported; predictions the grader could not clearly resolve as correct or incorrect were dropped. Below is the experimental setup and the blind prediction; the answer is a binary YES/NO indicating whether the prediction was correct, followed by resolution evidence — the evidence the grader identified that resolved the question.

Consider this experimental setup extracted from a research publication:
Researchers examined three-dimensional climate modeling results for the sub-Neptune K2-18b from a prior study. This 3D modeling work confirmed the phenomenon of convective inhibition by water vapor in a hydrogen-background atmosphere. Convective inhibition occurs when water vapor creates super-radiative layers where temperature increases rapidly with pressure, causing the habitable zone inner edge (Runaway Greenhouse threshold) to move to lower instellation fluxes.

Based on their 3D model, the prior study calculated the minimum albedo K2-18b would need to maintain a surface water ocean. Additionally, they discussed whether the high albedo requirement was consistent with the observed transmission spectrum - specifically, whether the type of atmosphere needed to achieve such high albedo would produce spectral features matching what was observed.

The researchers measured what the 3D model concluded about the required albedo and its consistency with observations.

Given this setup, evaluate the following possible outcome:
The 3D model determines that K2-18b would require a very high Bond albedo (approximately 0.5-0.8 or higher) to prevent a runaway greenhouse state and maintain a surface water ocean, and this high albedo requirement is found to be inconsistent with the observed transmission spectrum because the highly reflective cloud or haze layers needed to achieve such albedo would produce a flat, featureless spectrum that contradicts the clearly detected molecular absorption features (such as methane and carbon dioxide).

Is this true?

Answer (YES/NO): YES